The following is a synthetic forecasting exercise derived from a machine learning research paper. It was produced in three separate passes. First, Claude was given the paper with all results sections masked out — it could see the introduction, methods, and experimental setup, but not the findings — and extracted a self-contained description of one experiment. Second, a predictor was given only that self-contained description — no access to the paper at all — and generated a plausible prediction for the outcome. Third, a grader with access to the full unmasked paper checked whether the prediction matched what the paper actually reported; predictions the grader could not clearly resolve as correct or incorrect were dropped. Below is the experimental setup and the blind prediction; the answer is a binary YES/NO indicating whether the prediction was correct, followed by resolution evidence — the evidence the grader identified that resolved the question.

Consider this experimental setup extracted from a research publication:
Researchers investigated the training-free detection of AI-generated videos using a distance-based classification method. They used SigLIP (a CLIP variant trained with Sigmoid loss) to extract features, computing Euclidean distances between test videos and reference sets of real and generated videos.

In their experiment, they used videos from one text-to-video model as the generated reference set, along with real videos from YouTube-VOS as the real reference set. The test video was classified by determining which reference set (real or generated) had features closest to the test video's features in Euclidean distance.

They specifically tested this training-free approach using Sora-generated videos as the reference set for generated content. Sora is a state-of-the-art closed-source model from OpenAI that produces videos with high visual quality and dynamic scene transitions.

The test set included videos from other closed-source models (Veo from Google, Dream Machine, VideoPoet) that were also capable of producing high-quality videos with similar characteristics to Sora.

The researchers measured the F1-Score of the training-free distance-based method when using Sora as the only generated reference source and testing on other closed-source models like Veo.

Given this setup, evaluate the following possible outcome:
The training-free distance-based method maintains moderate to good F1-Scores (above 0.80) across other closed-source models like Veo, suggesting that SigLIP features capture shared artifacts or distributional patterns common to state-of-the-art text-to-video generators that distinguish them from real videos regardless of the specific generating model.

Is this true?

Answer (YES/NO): YES